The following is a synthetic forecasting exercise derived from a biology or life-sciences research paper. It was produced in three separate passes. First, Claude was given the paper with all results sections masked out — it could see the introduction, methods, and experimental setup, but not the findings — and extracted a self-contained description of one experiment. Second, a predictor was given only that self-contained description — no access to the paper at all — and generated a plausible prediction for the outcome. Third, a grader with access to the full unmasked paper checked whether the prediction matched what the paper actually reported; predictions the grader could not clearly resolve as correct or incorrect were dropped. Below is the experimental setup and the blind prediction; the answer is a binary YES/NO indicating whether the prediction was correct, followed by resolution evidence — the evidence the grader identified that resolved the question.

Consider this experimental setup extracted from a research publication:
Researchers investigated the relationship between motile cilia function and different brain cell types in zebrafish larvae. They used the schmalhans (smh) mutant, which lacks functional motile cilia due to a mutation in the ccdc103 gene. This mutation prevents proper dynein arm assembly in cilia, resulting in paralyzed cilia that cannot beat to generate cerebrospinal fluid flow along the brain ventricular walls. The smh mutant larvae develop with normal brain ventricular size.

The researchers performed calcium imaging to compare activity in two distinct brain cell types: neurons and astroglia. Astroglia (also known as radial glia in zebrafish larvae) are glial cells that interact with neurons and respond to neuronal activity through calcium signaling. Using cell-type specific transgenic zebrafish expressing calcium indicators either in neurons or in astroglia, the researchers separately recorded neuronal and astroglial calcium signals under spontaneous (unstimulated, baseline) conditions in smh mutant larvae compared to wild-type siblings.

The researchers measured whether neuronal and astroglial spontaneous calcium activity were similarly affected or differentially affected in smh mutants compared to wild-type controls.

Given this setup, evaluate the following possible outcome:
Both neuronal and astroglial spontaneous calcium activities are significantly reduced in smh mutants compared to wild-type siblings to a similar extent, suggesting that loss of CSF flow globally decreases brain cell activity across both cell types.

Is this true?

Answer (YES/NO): NO